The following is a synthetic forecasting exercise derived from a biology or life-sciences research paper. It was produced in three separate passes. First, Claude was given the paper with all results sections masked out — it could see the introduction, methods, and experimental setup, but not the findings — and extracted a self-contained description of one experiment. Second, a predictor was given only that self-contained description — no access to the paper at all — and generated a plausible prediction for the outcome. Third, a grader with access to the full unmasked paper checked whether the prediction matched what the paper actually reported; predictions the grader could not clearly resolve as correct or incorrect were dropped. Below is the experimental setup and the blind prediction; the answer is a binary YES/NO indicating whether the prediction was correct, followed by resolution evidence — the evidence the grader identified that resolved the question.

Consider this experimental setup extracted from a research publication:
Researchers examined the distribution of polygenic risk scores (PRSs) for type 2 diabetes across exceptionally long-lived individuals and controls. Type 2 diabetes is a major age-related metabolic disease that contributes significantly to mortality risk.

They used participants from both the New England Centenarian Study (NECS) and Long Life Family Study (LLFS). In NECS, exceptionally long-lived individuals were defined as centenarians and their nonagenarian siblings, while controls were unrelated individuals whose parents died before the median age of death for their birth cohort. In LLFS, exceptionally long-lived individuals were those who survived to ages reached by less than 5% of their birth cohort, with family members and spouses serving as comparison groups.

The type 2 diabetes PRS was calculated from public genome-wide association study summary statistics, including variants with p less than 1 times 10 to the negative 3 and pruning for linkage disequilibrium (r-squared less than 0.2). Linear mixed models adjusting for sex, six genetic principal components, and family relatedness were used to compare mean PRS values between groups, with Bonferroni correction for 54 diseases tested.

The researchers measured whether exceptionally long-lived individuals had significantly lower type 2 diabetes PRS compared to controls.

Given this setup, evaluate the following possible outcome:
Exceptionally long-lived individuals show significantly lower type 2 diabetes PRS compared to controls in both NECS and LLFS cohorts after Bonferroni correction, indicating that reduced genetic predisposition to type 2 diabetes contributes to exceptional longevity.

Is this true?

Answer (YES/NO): NO